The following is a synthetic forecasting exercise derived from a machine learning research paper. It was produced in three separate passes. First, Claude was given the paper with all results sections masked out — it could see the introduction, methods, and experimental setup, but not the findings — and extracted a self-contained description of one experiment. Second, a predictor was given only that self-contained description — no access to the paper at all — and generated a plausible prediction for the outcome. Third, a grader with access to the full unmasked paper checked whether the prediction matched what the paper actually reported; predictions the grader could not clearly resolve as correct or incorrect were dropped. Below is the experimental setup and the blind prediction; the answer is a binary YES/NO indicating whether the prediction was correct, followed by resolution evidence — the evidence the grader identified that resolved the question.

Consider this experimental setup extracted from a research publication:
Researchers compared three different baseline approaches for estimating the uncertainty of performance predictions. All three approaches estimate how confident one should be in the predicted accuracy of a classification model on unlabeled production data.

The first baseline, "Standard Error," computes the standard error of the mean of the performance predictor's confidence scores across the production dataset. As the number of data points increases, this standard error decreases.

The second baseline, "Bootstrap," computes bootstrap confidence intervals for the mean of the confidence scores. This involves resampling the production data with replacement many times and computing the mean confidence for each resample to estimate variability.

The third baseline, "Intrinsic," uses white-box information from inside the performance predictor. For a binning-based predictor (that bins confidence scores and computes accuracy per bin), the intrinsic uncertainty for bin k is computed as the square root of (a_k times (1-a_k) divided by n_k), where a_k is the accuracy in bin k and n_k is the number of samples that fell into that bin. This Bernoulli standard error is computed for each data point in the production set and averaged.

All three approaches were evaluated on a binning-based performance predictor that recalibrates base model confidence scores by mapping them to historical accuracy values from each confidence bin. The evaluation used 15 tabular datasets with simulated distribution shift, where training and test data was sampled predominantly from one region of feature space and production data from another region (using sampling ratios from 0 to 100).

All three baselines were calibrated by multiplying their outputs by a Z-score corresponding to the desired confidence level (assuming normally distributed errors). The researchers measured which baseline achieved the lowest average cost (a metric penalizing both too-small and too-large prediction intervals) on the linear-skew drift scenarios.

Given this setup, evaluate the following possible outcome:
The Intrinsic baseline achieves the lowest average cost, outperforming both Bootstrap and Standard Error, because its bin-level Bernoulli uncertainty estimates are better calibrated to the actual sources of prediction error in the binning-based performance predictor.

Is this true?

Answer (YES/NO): YES